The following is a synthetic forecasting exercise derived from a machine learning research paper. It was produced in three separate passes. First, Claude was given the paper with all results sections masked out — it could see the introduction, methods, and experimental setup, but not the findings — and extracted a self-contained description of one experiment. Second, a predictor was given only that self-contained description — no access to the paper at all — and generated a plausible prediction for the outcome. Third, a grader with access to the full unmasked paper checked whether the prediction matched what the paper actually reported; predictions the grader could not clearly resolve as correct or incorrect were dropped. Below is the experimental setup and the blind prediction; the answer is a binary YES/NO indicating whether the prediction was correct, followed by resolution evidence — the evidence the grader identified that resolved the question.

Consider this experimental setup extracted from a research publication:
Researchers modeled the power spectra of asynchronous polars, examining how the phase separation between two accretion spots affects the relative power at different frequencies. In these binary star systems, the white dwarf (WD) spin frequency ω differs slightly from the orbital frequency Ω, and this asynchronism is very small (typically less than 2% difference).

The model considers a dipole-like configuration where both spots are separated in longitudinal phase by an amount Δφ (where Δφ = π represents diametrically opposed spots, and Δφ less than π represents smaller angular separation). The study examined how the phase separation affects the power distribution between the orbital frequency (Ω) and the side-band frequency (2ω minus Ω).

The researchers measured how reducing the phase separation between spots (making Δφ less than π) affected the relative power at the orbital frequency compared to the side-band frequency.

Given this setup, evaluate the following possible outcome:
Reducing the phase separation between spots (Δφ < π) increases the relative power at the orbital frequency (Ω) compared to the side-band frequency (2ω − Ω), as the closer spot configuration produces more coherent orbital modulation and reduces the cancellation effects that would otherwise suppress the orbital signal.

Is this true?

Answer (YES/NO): YES